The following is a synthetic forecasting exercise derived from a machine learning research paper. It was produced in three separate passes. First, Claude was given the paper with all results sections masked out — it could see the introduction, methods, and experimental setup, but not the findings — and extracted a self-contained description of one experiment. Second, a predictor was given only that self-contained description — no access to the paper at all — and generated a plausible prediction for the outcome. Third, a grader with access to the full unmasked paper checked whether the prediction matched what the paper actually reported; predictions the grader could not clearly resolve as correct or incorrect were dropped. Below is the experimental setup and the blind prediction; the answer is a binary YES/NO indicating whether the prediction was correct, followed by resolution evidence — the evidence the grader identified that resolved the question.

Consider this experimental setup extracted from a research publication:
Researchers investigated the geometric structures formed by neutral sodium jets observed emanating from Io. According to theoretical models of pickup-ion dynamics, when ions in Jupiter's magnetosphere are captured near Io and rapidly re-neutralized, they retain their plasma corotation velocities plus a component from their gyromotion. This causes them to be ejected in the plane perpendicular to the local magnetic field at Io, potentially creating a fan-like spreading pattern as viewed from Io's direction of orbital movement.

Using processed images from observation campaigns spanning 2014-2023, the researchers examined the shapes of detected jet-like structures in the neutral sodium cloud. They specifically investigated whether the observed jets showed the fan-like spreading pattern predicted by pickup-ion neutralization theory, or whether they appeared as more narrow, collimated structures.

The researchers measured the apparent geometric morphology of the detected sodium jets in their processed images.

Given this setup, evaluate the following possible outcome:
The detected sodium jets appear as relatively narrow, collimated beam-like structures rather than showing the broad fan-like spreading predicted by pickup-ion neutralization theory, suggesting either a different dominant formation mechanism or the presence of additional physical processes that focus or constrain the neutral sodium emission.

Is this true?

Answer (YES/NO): YES